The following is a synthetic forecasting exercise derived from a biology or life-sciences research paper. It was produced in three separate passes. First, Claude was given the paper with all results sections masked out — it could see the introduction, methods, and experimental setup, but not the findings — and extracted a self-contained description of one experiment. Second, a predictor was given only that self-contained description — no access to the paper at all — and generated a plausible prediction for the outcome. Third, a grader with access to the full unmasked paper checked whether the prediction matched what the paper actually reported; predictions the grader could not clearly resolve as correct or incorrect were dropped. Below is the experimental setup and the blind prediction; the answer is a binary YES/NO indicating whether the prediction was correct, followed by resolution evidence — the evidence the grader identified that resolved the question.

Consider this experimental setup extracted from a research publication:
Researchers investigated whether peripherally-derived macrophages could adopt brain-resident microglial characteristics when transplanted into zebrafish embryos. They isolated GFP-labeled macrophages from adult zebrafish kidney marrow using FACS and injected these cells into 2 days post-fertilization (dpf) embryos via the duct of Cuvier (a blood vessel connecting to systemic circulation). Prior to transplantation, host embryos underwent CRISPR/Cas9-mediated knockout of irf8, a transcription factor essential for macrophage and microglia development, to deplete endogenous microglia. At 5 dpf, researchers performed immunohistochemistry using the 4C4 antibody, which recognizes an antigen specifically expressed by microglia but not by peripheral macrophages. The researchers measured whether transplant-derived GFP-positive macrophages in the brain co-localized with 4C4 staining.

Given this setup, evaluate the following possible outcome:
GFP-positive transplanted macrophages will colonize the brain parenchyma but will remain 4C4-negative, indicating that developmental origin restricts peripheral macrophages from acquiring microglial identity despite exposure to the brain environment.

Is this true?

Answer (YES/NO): NO